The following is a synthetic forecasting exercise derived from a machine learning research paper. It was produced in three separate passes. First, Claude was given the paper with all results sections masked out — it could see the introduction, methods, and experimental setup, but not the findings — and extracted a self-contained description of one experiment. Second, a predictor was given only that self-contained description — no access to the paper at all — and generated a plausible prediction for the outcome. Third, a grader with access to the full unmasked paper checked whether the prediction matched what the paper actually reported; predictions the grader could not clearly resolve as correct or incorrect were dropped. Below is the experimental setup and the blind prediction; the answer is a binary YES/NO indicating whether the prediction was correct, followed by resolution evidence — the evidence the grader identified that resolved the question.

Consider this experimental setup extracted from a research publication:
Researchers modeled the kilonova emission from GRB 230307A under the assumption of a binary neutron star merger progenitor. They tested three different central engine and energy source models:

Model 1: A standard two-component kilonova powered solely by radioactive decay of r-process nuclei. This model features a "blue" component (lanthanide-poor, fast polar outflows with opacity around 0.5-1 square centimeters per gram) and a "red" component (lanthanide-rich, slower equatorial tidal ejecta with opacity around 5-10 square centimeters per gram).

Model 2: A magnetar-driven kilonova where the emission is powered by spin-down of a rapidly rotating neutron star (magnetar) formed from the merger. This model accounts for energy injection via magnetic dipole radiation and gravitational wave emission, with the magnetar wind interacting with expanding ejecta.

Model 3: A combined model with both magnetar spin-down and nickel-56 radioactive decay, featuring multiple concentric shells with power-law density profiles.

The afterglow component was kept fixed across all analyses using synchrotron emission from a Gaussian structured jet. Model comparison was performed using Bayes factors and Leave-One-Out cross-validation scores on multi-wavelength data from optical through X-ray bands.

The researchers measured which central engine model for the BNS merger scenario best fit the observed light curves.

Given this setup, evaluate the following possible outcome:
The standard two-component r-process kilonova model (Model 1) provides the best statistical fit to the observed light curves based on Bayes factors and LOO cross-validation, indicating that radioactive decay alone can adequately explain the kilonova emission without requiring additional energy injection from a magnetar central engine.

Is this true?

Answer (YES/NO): NO